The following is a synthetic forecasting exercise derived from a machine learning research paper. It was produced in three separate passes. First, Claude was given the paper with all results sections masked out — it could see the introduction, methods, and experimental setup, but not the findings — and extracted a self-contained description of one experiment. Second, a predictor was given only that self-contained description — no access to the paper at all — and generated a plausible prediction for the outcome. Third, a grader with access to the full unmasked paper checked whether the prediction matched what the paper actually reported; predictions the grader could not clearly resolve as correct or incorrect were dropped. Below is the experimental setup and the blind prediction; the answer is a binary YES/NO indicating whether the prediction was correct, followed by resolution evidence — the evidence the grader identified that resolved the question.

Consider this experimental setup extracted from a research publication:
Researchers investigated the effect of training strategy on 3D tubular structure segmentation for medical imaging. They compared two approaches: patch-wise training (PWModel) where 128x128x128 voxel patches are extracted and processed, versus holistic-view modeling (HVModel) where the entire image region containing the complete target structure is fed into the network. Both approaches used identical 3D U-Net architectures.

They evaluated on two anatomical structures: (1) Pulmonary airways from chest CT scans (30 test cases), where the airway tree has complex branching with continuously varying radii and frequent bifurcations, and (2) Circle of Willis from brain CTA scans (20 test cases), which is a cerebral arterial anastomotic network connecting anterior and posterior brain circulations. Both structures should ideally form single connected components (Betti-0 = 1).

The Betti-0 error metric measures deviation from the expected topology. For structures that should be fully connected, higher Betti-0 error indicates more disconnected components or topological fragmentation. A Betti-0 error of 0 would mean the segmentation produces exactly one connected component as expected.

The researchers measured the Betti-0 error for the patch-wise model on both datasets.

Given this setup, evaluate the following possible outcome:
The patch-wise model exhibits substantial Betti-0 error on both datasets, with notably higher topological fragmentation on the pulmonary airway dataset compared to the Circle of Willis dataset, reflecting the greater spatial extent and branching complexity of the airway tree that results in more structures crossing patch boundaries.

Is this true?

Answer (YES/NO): YES